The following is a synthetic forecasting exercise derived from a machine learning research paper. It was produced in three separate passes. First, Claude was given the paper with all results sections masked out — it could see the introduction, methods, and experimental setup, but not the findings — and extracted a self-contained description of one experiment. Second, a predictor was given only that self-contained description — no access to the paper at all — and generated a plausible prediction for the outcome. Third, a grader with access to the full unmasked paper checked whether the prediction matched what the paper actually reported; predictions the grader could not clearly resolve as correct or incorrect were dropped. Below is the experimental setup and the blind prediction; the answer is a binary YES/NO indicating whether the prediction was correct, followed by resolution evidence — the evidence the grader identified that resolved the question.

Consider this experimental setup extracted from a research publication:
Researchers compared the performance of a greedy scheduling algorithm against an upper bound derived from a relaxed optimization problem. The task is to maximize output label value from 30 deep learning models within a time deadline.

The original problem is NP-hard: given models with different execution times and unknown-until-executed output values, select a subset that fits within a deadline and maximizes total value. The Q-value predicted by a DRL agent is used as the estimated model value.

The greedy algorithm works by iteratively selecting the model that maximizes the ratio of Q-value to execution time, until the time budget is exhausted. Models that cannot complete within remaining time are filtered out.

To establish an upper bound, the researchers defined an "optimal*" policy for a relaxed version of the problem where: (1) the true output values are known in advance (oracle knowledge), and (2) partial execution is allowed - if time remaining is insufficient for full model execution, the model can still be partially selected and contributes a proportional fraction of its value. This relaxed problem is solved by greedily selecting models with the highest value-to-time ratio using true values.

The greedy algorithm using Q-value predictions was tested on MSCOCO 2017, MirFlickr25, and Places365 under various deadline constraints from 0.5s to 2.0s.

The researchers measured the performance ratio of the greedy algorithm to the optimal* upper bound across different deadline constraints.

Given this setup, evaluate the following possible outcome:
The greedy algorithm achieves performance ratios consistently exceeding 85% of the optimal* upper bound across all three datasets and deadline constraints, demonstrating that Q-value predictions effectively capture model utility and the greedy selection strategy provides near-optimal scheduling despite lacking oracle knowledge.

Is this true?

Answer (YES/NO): NO